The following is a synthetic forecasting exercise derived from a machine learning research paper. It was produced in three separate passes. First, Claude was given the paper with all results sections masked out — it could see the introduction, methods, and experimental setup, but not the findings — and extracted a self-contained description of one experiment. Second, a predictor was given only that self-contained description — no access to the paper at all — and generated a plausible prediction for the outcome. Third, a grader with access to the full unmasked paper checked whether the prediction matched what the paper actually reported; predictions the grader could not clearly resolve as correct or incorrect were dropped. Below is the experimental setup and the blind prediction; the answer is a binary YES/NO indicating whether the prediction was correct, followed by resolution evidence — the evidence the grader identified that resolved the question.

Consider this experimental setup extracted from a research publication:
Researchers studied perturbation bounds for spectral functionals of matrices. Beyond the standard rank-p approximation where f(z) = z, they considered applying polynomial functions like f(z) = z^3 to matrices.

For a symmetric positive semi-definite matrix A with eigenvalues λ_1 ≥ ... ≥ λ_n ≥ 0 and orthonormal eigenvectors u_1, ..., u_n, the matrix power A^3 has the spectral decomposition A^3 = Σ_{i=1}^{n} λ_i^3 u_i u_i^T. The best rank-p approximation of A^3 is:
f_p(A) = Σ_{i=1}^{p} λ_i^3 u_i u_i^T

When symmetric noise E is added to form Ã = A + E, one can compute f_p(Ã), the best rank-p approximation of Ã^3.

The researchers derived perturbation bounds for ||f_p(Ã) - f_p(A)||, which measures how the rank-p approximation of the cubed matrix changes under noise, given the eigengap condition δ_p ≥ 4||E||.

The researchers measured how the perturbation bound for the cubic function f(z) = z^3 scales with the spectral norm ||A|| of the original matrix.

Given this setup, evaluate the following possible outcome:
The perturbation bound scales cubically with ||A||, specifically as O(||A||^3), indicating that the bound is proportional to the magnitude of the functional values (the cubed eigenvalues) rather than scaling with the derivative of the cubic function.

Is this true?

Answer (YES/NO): YES